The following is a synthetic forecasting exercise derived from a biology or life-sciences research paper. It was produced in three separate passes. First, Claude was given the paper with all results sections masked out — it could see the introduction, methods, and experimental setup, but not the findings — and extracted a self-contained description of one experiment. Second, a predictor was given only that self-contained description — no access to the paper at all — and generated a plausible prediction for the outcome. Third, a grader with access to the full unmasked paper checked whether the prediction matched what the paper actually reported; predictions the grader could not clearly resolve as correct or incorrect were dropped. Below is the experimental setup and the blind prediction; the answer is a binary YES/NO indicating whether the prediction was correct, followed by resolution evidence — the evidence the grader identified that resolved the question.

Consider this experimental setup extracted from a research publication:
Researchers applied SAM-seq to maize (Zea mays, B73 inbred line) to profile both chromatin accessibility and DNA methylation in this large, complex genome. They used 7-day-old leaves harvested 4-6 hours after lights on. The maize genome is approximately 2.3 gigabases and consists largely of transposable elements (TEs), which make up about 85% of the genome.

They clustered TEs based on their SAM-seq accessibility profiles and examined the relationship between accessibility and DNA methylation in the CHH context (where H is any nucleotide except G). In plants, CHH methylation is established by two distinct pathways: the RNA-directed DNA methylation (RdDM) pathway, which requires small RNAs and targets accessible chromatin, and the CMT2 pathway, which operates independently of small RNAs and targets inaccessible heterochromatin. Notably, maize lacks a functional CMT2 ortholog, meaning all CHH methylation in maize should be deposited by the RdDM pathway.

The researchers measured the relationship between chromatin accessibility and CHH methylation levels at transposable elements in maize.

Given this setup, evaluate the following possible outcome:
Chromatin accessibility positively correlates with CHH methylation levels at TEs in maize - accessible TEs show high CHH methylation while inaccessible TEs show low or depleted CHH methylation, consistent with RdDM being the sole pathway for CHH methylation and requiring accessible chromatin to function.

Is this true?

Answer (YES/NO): YES